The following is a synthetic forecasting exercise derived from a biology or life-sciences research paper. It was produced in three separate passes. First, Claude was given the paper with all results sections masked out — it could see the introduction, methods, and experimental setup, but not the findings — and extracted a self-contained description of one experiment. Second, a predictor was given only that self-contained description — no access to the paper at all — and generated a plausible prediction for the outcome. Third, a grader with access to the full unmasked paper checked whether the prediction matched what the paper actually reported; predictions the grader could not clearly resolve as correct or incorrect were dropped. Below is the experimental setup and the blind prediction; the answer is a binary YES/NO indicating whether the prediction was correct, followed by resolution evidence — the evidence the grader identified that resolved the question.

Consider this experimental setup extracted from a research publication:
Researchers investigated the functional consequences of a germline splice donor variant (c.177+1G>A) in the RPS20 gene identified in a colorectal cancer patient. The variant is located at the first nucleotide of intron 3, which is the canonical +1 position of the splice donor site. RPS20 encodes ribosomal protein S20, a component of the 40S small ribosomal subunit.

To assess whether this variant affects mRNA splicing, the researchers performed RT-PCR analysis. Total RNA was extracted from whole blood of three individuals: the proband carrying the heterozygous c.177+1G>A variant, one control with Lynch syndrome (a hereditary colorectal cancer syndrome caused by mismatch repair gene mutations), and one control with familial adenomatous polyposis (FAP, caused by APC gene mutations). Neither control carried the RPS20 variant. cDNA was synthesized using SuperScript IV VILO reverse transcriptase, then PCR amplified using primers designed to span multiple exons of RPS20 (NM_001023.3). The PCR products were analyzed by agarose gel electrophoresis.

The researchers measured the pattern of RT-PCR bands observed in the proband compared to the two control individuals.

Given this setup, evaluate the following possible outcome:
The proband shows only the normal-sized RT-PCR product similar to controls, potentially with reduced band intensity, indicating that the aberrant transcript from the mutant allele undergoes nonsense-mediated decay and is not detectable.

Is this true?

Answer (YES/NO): NO